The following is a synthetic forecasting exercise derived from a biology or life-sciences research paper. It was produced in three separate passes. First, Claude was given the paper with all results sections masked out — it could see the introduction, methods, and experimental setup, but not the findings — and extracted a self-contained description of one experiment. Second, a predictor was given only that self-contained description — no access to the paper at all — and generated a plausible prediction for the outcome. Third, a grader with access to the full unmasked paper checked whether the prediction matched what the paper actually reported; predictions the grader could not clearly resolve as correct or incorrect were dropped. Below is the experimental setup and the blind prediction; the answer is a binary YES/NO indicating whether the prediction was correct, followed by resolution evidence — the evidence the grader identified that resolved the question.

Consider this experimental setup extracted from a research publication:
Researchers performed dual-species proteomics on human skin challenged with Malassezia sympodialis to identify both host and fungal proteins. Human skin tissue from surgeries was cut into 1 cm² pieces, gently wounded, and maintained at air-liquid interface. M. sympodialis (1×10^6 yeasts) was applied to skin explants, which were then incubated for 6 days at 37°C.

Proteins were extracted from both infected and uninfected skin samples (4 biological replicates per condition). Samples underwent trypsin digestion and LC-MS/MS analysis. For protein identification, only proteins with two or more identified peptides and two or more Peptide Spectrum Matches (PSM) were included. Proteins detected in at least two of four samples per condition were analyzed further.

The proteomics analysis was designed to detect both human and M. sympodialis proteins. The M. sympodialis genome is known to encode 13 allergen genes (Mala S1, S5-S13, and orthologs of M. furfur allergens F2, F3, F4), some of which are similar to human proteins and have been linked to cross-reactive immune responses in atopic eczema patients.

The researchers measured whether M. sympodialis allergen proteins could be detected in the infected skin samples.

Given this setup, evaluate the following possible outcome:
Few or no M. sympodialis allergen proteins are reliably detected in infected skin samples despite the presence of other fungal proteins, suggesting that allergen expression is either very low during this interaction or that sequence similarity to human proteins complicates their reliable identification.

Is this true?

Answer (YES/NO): NO